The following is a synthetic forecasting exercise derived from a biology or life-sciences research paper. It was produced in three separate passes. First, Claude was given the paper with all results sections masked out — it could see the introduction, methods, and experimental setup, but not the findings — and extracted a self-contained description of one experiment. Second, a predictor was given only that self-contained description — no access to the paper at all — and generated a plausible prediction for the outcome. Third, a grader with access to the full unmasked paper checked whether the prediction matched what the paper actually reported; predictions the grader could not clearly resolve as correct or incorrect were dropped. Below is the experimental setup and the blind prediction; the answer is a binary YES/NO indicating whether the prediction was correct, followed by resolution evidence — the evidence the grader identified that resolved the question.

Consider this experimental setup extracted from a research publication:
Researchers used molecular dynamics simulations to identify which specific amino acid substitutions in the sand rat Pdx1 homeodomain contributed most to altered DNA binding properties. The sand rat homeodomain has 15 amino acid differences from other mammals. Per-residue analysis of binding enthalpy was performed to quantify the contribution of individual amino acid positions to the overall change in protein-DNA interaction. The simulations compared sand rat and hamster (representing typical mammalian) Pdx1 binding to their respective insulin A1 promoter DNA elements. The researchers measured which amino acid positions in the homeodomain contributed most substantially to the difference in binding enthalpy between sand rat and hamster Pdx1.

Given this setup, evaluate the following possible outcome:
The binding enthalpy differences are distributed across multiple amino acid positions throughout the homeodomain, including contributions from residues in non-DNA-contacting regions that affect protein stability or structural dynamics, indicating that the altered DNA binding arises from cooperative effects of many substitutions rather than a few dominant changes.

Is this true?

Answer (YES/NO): NO